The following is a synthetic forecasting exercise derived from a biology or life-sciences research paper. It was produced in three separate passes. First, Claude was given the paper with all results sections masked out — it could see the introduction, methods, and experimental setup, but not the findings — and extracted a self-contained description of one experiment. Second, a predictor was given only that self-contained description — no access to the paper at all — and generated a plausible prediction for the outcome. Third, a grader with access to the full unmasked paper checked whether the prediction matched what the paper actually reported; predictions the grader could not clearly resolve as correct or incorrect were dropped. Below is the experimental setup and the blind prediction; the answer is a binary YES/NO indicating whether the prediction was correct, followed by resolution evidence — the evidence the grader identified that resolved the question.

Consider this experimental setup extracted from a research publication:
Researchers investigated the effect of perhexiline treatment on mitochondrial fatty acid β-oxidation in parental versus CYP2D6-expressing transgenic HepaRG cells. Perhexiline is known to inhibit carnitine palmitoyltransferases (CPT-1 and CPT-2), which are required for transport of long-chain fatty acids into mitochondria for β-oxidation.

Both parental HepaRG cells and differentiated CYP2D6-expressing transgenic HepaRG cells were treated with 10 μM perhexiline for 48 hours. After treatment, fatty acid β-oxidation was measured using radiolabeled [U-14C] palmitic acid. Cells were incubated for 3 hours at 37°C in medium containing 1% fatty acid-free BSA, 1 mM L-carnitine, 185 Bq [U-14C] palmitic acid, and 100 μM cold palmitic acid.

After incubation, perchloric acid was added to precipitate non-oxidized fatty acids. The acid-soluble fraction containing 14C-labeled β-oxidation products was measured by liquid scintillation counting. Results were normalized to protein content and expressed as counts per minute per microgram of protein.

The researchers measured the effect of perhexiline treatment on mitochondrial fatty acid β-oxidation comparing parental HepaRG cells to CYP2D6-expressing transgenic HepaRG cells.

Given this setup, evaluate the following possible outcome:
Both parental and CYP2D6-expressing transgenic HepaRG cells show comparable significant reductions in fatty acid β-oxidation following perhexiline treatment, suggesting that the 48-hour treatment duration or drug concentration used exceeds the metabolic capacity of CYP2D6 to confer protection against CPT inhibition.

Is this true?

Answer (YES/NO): NO